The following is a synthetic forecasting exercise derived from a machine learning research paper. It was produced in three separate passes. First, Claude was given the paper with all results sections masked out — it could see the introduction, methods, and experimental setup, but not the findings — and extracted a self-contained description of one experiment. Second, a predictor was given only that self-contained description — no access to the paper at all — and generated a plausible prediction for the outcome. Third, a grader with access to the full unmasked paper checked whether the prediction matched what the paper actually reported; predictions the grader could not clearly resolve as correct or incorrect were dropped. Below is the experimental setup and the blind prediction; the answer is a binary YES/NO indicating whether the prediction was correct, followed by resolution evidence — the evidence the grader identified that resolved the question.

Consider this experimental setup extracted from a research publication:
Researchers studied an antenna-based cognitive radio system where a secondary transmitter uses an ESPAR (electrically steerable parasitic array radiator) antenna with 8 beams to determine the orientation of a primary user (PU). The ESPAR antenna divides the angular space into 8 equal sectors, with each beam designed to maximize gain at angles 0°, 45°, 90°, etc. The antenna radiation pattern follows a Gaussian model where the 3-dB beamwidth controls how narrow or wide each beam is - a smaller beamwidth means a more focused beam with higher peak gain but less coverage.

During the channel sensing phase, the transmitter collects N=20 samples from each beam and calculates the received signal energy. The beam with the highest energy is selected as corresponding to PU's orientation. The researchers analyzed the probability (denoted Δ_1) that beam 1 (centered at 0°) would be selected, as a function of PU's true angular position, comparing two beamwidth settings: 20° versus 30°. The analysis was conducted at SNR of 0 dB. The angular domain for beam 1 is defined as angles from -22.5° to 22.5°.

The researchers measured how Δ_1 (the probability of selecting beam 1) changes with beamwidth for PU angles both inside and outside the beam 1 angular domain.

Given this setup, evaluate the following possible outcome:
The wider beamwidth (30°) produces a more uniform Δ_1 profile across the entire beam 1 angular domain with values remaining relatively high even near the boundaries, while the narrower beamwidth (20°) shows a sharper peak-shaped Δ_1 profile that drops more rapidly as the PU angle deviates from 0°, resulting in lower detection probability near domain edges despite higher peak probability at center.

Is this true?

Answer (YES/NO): NO